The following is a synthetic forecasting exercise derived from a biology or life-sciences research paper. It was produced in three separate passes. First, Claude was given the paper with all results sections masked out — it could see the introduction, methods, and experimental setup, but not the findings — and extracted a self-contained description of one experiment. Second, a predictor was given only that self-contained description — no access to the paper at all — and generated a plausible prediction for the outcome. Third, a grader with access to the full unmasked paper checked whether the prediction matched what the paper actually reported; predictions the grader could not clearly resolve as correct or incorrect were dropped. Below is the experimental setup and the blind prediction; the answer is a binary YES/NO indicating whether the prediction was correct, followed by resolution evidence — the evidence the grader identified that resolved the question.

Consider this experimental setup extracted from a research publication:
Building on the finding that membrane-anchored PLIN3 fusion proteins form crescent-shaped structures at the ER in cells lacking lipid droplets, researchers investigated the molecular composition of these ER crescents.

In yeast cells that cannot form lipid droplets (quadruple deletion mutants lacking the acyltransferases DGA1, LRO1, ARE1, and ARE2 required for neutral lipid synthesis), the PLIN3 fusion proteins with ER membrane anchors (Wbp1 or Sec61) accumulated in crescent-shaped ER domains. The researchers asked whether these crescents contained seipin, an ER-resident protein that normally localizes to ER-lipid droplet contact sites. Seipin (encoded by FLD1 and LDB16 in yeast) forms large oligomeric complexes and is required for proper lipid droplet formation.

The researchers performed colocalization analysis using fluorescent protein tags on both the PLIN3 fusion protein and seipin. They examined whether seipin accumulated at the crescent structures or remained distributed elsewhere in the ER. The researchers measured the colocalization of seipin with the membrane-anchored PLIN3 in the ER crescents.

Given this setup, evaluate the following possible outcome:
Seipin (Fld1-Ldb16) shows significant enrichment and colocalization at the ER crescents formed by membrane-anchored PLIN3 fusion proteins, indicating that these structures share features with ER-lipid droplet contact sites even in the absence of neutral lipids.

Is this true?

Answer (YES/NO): YES